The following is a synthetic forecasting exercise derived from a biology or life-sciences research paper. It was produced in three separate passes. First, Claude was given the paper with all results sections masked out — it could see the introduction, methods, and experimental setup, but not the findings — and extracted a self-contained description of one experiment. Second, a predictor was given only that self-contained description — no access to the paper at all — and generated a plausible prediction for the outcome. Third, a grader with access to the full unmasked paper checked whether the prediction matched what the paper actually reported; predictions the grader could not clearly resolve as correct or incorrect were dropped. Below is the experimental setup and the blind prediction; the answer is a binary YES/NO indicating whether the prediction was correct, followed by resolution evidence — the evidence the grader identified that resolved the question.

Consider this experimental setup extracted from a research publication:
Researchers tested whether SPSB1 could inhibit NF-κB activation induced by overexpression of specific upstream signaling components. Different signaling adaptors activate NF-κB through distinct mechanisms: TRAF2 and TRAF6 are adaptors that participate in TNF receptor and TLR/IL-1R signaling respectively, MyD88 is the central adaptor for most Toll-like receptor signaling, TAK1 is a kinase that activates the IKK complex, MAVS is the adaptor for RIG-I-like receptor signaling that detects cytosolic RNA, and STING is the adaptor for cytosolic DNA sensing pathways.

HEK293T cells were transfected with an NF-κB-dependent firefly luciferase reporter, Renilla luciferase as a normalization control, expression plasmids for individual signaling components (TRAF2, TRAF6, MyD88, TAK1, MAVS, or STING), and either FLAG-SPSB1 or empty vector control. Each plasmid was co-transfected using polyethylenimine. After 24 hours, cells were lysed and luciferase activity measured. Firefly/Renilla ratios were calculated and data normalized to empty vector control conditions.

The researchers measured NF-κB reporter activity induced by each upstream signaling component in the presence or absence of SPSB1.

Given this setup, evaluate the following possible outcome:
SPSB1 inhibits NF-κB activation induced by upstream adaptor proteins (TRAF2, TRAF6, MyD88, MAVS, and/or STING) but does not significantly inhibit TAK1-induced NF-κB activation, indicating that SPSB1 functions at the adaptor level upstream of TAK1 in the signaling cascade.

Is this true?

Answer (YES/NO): NO